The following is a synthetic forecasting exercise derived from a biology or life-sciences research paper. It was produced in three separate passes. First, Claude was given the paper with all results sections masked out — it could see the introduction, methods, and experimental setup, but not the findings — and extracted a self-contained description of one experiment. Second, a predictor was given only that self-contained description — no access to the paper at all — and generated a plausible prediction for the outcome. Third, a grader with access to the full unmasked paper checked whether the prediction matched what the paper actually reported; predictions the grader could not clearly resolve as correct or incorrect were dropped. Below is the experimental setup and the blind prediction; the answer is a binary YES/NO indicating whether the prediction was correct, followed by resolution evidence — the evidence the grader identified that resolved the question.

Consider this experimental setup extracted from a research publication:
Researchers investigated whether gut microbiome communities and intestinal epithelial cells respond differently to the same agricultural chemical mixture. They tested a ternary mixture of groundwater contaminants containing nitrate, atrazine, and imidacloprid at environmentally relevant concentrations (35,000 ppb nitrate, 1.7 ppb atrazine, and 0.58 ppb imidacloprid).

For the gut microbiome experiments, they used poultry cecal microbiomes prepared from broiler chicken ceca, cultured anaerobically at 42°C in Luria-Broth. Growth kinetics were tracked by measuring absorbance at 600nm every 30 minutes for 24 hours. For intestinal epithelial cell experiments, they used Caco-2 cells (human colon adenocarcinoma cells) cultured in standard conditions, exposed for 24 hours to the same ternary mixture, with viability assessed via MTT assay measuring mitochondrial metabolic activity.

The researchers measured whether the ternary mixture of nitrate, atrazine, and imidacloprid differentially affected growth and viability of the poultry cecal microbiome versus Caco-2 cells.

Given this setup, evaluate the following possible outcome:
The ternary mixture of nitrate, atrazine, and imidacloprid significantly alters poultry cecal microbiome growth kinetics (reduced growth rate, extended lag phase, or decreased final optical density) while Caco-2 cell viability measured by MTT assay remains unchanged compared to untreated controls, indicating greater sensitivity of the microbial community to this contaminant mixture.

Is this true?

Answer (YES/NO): YES